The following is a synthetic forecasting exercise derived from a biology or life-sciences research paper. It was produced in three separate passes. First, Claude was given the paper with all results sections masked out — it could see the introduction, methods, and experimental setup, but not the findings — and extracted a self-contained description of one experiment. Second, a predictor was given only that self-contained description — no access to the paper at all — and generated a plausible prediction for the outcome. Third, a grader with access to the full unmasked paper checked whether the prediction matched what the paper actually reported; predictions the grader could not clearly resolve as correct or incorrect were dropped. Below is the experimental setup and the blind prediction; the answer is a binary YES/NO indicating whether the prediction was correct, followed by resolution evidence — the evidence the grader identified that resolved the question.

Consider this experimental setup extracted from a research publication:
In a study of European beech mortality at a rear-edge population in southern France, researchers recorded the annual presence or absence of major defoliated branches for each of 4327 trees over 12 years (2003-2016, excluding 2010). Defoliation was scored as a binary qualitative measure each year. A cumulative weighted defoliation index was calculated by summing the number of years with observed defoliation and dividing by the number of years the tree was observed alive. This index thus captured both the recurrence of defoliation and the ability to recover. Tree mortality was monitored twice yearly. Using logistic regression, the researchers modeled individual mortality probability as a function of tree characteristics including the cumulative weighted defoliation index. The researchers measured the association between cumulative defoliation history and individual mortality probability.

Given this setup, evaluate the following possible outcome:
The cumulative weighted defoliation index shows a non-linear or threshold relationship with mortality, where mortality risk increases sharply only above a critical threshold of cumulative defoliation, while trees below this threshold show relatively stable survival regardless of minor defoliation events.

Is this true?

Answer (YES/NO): NO